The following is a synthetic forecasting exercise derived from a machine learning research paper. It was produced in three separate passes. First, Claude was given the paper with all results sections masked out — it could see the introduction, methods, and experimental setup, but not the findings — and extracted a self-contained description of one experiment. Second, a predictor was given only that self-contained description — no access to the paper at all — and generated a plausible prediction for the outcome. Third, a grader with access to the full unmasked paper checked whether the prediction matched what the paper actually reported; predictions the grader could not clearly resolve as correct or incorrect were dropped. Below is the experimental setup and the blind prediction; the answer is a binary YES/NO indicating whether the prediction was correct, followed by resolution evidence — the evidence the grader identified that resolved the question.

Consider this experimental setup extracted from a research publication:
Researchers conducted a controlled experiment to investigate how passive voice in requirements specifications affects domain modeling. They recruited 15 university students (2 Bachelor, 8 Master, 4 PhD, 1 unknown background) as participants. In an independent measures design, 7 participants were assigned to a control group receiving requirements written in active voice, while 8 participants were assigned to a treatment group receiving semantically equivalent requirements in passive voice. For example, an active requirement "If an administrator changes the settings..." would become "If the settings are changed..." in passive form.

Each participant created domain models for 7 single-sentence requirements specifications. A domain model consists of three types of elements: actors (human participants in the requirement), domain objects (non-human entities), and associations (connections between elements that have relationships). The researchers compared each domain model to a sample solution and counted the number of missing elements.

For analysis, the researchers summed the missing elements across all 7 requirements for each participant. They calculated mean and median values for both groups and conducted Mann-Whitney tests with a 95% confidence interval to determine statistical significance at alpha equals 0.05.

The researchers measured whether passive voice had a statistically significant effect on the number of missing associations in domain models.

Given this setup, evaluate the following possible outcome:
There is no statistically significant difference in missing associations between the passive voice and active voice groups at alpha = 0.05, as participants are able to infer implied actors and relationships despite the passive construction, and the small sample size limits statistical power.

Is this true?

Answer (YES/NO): NO